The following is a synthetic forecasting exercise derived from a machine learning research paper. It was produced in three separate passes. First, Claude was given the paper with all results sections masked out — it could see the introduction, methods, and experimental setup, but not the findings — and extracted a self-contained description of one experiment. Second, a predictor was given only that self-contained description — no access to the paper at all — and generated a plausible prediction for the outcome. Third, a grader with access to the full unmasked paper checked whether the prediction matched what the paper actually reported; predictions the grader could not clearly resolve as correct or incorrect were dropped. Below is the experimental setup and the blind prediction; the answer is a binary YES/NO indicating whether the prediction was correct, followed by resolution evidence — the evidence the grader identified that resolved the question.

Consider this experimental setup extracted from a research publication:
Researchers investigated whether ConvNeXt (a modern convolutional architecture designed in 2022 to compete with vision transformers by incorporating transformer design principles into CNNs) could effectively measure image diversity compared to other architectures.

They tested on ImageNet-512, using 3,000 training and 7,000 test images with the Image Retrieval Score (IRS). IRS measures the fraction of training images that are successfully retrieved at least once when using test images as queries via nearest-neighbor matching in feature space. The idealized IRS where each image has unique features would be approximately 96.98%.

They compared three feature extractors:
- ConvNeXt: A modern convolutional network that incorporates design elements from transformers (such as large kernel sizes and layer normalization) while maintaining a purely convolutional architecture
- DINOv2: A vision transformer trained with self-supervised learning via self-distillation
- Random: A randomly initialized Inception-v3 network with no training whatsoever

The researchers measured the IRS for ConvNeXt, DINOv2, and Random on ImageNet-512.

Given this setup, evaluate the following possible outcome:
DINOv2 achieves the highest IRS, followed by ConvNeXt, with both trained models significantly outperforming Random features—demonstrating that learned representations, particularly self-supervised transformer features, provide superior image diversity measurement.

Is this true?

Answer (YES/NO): NO